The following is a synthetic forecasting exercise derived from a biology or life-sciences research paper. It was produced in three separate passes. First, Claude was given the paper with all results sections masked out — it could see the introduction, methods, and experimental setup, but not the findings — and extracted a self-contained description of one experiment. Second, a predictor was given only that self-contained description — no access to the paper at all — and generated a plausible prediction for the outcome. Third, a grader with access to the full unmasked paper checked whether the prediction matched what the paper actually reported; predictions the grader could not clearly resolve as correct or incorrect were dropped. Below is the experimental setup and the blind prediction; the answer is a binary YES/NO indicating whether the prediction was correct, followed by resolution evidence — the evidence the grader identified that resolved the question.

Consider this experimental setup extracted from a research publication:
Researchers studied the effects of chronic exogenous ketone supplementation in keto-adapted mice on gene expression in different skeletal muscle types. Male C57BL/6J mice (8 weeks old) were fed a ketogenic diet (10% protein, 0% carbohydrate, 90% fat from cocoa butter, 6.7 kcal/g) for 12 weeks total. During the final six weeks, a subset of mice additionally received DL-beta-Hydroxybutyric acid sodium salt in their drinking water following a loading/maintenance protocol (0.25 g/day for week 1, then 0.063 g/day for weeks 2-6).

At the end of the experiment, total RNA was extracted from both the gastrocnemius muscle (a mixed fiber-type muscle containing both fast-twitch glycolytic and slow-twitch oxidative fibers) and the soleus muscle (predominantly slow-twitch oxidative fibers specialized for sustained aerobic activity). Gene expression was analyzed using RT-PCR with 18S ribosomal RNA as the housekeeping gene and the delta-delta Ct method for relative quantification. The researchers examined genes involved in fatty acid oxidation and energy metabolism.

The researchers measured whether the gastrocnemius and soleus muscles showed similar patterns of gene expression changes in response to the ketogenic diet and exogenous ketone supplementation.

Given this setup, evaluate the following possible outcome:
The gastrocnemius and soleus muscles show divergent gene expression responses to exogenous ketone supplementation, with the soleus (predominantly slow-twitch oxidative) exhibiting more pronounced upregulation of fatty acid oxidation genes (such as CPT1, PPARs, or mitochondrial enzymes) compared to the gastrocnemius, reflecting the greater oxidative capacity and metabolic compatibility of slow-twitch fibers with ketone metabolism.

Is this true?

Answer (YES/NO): NO